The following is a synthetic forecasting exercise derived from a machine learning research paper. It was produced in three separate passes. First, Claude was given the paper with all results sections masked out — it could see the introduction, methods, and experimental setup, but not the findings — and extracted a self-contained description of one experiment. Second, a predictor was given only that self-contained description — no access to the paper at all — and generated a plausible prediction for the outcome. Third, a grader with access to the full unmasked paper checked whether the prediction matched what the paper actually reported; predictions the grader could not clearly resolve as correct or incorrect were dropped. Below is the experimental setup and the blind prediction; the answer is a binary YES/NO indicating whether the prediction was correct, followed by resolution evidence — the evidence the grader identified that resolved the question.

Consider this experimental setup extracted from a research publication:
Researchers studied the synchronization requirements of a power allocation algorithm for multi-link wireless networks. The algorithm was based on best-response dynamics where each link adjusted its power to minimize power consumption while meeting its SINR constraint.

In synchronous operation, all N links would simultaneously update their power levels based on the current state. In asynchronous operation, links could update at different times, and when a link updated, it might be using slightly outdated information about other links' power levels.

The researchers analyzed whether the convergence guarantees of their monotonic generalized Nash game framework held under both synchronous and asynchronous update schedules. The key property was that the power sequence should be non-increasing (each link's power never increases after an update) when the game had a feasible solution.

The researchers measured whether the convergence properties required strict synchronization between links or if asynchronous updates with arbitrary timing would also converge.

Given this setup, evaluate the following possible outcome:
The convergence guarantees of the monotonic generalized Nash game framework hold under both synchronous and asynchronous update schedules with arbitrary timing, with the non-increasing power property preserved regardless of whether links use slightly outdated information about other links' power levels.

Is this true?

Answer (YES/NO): YES